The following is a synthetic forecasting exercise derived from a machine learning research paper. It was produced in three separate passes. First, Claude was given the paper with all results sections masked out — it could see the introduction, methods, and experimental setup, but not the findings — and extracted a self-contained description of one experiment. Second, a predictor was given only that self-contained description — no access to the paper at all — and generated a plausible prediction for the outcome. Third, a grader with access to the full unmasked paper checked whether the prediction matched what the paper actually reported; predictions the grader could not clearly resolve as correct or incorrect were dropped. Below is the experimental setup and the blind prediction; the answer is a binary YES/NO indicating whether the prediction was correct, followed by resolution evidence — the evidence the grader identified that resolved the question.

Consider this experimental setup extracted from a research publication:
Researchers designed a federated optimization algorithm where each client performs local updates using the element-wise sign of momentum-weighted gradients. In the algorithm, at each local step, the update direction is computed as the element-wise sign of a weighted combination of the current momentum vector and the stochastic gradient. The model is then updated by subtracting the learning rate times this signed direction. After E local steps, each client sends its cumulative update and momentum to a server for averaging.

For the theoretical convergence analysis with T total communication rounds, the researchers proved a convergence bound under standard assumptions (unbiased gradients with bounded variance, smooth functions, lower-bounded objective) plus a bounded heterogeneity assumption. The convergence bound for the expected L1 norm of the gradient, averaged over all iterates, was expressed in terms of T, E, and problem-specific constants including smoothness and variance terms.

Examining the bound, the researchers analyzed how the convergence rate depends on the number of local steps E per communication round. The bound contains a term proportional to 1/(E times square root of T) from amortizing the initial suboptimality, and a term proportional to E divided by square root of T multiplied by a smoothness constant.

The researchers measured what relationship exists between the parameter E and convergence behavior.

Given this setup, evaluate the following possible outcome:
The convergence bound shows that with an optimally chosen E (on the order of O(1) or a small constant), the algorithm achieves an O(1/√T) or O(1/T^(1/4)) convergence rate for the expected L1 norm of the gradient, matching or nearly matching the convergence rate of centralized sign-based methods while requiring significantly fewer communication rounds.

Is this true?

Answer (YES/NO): YES